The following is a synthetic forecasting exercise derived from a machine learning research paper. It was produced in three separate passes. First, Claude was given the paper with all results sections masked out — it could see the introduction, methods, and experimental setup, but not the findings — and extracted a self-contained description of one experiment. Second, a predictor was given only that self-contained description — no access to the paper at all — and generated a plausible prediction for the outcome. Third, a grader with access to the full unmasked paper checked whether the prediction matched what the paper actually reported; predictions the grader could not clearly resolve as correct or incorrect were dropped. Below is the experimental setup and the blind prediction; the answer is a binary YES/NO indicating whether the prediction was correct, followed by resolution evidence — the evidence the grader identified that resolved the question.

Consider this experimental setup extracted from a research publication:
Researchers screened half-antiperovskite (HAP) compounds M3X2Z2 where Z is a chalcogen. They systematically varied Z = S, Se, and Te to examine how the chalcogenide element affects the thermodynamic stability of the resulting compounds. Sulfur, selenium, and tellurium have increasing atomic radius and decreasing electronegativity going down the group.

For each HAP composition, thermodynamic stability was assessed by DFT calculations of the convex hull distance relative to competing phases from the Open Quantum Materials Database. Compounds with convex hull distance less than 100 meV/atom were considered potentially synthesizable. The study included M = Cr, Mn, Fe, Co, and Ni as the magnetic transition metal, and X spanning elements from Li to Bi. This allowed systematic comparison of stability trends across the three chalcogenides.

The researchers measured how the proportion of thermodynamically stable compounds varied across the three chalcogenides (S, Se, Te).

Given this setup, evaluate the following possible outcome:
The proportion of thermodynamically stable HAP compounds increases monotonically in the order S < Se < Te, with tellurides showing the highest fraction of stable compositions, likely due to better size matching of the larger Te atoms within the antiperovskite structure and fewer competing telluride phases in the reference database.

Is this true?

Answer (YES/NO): NO